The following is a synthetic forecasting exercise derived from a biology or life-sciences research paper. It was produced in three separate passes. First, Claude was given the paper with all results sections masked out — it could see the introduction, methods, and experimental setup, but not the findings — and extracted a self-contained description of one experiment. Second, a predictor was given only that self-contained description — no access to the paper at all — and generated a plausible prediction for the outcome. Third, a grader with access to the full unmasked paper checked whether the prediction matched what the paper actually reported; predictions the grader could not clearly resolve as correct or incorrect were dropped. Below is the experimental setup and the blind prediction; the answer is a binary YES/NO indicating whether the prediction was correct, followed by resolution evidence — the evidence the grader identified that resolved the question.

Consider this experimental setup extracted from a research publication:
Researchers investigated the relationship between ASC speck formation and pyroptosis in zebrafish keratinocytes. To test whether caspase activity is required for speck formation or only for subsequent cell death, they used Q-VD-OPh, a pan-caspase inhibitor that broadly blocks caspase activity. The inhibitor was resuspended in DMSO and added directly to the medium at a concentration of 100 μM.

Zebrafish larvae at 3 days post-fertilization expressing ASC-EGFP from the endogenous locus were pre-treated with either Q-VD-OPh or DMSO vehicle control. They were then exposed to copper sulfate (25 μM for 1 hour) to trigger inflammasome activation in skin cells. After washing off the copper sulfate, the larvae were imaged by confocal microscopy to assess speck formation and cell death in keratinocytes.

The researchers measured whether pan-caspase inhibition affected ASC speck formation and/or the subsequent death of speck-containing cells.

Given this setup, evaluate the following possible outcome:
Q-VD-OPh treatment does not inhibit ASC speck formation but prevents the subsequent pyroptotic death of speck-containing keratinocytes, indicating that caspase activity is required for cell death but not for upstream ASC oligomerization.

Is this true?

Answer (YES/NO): YES